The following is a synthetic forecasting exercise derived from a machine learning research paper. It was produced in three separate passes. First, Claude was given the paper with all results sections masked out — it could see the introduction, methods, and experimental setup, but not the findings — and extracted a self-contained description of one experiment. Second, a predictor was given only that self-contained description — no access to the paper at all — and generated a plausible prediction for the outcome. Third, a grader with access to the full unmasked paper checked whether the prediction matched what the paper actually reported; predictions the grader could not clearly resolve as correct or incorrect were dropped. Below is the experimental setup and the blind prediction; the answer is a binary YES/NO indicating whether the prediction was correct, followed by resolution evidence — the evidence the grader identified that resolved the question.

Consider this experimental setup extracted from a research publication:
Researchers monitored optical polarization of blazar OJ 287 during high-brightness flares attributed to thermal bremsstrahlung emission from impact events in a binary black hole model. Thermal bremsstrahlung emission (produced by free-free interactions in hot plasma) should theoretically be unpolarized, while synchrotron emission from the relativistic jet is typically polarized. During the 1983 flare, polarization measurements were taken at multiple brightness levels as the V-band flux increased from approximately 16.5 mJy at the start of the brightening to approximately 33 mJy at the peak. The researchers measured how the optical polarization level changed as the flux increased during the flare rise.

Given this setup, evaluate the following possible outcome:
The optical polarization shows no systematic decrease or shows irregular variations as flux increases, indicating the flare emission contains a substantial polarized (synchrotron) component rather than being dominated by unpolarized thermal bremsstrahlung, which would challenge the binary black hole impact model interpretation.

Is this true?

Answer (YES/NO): NO